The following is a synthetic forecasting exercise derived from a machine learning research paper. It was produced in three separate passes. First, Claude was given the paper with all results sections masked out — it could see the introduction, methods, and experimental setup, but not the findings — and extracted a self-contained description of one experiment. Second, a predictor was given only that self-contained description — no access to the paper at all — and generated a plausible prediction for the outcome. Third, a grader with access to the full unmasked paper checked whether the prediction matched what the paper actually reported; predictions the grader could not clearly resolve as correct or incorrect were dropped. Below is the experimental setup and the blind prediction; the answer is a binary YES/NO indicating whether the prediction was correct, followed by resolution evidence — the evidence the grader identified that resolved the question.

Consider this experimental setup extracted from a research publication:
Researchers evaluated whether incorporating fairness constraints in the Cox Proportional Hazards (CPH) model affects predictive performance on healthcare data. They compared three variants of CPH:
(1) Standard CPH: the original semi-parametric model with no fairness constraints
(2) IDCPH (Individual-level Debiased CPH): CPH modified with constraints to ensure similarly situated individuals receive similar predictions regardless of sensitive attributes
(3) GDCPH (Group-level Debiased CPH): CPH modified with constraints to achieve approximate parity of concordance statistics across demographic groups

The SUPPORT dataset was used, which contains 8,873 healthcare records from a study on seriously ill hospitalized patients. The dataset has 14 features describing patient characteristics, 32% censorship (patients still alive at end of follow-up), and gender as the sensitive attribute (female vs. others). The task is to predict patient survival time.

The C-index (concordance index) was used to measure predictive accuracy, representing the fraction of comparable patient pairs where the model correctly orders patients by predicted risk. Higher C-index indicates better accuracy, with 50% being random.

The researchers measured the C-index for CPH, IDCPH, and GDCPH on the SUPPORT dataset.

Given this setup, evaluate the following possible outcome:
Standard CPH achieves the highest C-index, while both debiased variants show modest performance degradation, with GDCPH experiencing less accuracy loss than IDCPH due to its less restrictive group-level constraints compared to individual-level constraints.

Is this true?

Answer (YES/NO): NO